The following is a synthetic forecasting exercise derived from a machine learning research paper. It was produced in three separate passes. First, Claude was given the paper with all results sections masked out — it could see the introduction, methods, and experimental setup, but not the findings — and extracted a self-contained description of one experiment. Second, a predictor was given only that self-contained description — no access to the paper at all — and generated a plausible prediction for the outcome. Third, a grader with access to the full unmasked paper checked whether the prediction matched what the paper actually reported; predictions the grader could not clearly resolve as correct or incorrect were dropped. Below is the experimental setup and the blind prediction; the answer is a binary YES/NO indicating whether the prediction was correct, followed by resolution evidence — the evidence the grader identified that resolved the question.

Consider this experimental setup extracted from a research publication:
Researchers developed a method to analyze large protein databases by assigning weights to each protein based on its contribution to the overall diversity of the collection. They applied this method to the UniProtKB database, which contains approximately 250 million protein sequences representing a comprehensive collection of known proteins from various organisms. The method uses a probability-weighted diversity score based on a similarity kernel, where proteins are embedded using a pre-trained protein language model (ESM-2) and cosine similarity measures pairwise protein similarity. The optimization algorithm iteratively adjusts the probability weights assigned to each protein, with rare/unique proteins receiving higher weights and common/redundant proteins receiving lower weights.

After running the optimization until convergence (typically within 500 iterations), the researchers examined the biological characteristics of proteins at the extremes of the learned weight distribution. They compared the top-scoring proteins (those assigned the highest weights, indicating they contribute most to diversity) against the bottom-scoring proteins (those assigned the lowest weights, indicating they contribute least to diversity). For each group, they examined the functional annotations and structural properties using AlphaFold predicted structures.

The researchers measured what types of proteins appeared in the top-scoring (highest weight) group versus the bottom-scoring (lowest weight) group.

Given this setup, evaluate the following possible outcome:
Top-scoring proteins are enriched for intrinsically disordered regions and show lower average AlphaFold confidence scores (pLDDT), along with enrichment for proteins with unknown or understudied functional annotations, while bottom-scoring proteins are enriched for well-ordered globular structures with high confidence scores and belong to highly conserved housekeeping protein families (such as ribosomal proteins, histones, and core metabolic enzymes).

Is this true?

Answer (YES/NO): NO